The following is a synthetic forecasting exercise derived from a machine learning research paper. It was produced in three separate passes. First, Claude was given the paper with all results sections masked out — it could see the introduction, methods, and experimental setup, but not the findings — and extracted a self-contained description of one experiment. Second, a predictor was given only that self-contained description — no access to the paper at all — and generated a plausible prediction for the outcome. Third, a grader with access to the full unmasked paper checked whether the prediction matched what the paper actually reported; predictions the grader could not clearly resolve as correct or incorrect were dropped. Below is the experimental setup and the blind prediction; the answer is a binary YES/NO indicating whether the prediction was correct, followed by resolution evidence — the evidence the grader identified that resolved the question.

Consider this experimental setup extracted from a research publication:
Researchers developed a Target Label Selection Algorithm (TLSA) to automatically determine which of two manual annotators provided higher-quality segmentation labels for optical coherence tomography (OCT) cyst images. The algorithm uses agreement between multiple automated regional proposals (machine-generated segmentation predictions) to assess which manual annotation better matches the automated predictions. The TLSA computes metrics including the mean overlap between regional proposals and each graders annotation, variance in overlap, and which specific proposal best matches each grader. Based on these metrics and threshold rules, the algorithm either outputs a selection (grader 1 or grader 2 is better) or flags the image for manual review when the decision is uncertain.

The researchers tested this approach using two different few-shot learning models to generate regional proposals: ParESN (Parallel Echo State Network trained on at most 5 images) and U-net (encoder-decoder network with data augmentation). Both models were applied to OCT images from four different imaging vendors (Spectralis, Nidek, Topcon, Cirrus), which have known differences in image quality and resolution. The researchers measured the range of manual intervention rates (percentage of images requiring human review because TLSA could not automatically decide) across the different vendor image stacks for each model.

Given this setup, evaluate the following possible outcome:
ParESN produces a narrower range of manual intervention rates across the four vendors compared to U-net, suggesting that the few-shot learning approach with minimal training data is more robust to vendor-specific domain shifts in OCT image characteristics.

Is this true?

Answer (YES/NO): YES